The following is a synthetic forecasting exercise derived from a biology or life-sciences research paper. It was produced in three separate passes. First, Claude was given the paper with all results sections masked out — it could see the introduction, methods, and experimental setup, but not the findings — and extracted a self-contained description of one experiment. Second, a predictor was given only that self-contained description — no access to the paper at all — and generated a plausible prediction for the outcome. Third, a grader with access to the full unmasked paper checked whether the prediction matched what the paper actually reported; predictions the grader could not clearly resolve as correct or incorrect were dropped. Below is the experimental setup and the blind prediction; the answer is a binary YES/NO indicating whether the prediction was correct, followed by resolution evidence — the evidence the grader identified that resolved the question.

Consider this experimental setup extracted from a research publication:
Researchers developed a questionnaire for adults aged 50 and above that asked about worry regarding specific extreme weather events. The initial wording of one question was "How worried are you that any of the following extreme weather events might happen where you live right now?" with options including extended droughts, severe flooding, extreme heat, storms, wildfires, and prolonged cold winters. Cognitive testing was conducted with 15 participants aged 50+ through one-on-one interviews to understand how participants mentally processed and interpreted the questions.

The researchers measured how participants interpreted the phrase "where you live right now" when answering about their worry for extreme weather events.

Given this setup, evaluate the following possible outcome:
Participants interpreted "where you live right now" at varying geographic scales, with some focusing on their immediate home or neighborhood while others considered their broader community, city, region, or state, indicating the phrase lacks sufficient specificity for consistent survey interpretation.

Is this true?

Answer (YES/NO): NO